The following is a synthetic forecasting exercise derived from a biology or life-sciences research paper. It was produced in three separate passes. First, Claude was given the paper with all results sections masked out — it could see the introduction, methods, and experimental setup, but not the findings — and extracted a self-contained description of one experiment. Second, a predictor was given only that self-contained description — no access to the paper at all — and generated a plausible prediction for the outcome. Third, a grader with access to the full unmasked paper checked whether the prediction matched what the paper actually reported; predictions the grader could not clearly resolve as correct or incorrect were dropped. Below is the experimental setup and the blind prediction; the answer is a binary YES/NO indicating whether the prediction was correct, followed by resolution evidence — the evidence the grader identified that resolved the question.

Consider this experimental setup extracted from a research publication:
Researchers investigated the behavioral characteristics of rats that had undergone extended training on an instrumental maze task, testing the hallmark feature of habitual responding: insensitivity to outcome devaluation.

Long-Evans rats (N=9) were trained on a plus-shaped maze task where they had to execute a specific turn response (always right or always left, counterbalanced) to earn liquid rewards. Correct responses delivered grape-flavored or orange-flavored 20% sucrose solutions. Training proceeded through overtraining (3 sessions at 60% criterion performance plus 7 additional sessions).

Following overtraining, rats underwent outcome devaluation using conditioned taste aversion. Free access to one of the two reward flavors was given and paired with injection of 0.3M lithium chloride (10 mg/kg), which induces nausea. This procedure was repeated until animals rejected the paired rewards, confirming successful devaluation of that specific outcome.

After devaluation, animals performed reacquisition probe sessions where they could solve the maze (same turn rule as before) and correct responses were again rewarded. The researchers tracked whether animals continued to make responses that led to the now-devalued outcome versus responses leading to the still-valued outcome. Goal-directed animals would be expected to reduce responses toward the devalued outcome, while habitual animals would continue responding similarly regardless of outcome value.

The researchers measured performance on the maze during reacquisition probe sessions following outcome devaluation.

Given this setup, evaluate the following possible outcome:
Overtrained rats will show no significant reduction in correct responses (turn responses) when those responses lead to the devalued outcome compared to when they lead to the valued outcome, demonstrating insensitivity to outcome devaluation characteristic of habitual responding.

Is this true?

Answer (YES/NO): YES